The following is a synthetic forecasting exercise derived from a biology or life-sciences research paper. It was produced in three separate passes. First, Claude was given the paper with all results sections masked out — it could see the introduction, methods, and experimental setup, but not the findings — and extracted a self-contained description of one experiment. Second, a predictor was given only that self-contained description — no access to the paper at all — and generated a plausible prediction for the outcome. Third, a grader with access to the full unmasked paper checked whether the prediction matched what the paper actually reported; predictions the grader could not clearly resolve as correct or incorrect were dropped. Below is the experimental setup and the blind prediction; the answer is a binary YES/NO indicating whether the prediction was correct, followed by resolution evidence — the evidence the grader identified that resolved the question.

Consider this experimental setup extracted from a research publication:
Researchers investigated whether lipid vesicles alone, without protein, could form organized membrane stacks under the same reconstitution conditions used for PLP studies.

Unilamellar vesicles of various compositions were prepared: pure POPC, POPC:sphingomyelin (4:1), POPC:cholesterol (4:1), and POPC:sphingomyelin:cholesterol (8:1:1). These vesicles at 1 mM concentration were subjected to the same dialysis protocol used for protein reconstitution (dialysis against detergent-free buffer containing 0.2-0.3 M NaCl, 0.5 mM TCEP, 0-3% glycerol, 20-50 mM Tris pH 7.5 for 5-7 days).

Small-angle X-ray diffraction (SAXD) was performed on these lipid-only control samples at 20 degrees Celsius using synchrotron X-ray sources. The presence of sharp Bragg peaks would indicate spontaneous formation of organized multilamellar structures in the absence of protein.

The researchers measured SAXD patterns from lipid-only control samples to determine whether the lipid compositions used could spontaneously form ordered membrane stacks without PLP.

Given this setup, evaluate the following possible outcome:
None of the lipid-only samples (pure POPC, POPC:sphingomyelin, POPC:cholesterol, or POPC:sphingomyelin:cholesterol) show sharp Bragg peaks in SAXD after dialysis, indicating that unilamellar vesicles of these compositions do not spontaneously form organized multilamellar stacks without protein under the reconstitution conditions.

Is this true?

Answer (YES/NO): NO